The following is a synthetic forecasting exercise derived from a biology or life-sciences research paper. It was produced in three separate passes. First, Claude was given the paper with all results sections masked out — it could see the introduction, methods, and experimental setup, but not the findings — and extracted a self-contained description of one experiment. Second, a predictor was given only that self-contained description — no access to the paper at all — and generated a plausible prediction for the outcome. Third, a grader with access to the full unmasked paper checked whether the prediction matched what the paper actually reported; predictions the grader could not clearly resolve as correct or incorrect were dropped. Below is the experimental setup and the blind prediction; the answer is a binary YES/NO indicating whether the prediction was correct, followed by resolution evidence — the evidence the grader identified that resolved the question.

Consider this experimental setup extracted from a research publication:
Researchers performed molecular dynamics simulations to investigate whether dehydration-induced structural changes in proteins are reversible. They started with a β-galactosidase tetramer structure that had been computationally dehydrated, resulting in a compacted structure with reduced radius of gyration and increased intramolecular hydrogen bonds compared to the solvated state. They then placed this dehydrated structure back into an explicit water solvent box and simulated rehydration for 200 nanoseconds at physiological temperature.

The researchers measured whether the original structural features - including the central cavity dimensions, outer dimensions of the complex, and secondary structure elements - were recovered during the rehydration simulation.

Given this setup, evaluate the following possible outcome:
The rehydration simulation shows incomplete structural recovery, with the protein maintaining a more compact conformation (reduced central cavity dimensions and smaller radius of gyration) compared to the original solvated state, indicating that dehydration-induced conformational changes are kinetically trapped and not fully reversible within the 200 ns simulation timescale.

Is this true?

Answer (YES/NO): NO